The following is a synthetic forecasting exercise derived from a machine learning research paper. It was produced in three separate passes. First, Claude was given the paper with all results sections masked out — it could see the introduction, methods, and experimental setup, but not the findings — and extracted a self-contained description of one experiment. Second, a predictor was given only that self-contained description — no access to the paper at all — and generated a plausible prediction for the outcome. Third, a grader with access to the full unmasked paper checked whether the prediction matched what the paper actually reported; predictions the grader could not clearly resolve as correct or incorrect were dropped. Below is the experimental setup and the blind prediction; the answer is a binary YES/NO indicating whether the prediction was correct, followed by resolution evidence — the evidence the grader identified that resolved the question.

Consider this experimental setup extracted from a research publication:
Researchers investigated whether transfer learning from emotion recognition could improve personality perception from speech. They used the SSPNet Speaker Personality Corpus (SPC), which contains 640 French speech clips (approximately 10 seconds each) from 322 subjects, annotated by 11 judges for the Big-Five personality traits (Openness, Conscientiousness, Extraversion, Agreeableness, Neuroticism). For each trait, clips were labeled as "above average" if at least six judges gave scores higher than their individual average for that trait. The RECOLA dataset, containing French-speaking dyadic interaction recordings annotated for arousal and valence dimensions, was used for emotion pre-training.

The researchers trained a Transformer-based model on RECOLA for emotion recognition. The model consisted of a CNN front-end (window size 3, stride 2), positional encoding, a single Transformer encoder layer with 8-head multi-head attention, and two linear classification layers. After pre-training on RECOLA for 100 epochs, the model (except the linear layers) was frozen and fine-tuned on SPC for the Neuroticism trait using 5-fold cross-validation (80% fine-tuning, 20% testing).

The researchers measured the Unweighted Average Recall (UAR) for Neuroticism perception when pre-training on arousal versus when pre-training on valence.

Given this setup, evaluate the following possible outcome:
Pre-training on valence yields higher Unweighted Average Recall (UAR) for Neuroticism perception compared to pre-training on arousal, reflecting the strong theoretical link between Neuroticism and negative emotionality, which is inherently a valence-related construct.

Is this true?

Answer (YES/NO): YES